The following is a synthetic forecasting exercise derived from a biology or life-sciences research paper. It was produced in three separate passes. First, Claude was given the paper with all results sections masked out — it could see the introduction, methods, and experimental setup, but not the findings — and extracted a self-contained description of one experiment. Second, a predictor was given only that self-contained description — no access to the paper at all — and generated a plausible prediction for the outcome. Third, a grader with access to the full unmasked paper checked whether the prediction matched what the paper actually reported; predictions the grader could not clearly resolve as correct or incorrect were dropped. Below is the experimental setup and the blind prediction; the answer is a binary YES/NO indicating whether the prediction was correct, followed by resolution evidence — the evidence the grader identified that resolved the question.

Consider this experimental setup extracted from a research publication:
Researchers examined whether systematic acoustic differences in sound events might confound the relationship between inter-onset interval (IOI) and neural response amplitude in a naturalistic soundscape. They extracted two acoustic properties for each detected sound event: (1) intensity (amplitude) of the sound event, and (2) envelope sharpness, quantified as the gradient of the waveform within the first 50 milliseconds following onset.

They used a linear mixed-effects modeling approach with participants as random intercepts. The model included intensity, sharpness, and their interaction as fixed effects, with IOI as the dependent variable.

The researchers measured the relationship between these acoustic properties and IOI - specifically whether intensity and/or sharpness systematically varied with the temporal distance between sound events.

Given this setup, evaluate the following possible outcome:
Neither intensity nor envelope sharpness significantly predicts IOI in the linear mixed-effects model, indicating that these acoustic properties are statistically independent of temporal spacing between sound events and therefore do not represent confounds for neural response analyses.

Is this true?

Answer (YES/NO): NO